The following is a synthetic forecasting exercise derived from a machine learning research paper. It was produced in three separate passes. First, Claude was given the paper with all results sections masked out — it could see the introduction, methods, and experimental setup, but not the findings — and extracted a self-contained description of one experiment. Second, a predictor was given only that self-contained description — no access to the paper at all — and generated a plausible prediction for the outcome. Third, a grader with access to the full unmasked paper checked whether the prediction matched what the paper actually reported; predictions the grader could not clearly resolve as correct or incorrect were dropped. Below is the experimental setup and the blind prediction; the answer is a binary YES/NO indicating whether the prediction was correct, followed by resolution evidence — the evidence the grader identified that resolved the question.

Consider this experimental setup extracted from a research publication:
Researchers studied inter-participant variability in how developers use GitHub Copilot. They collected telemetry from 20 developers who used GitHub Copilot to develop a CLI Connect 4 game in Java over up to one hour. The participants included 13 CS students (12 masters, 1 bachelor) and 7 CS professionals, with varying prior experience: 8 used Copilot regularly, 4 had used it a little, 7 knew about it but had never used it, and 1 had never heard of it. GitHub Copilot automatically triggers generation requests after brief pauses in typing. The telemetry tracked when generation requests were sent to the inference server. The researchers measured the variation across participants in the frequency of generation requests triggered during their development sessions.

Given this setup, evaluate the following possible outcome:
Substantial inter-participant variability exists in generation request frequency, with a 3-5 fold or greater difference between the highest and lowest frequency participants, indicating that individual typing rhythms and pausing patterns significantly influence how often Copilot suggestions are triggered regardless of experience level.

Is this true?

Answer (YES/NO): YES